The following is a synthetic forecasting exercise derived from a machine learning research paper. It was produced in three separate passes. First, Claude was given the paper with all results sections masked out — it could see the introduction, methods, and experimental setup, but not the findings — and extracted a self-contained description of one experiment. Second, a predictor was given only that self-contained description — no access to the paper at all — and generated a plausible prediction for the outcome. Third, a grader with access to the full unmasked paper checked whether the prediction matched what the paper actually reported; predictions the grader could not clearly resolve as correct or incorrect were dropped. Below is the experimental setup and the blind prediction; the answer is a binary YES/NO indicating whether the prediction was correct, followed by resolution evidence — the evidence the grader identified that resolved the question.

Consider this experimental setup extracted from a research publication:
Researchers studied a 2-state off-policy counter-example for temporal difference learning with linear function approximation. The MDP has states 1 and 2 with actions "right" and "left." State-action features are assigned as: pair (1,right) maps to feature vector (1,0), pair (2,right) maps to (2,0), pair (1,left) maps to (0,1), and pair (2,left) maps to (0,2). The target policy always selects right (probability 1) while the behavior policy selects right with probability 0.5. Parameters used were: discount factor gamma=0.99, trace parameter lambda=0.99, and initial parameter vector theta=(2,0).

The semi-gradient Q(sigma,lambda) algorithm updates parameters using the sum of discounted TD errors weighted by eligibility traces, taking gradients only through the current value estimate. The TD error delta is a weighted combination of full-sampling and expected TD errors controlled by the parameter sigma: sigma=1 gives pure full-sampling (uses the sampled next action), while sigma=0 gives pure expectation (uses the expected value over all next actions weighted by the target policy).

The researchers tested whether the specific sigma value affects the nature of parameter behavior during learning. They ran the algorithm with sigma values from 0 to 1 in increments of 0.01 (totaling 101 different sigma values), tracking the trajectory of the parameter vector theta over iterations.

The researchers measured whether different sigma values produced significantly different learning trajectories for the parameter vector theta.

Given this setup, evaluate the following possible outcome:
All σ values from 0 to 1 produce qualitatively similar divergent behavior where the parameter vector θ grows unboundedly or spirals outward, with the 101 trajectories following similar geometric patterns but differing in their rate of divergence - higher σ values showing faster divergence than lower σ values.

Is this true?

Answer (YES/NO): NO